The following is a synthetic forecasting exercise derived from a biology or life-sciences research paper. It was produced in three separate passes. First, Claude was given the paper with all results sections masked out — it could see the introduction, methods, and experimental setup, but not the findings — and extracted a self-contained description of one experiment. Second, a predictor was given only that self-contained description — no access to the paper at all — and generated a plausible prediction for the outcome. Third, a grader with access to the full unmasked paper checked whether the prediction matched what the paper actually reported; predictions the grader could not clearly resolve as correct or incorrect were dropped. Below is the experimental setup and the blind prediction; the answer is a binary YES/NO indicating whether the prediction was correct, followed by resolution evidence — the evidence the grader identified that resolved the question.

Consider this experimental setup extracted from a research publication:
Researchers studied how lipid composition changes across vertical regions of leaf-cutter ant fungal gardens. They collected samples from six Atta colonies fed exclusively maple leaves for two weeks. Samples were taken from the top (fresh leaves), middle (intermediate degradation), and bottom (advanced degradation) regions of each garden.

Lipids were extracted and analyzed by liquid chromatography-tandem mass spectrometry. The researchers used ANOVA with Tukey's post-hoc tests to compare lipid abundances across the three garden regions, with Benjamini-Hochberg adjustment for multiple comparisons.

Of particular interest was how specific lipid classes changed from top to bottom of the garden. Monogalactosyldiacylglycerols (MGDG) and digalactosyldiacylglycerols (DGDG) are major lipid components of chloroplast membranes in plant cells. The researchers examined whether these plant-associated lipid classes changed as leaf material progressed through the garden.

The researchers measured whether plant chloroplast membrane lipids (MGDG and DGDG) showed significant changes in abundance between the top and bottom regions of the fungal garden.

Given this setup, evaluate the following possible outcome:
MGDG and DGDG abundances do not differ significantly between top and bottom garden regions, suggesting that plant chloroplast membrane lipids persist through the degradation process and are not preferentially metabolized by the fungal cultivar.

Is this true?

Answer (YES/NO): NO